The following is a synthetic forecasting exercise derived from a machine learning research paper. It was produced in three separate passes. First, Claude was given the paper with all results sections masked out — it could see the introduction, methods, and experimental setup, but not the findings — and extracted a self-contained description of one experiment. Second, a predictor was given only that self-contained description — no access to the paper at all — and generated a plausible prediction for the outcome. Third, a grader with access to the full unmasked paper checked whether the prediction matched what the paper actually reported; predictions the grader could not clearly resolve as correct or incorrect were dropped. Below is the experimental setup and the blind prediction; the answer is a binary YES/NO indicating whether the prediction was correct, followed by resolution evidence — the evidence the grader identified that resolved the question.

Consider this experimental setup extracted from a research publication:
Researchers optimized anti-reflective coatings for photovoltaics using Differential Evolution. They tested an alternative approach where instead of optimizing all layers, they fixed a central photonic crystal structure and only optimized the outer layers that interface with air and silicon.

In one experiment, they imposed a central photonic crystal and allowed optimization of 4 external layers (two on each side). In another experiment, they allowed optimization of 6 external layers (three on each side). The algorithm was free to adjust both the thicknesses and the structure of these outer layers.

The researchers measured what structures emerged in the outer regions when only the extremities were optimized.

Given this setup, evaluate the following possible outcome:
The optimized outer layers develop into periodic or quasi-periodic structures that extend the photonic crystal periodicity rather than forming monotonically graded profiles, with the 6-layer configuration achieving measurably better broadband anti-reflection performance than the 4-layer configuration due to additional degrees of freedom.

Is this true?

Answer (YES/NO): NO